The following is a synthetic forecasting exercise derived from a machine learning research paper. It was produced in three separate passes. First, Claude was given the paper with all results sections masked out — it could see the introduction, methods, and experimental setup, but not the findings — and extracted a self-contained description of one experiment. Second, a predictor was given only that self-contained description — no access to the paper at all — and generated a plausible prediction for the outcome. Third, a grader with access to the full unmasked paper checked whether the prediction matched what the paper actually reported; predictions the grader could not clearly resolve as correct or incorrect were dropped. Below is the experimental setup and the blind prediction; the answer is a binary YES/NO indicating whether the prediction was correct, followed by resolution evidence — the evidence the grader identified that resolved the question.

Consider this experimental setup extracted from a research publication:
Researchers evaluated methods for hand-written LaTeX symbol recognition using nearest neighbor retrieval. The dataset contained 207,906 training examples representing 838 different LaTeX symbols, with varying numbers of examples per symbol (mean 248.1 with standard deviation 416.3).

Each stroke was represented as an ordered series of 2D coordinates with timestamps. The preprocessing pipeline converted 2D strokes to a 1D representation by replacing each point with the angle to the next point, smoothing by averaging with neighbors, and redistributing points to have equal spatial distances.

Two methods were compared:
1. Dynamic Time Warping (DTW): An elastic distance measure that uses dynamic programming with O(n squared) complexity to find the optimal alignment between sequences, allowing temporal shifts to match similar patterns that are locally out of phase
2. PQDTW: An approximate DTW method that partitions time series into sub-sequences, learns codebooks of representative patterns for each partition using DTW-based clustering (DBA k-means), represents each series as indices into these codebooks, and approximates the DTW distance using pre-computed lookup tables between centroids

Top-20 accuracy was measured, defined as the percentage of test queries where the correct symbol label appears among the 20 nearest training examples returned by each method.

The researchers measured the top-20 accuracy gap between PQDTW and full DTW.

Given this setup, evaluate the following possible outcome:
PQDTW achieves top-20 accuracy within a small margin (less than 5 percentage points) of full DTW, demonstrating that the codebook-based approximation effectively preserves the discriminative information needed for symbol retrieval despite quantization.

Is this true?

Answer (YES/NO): YES